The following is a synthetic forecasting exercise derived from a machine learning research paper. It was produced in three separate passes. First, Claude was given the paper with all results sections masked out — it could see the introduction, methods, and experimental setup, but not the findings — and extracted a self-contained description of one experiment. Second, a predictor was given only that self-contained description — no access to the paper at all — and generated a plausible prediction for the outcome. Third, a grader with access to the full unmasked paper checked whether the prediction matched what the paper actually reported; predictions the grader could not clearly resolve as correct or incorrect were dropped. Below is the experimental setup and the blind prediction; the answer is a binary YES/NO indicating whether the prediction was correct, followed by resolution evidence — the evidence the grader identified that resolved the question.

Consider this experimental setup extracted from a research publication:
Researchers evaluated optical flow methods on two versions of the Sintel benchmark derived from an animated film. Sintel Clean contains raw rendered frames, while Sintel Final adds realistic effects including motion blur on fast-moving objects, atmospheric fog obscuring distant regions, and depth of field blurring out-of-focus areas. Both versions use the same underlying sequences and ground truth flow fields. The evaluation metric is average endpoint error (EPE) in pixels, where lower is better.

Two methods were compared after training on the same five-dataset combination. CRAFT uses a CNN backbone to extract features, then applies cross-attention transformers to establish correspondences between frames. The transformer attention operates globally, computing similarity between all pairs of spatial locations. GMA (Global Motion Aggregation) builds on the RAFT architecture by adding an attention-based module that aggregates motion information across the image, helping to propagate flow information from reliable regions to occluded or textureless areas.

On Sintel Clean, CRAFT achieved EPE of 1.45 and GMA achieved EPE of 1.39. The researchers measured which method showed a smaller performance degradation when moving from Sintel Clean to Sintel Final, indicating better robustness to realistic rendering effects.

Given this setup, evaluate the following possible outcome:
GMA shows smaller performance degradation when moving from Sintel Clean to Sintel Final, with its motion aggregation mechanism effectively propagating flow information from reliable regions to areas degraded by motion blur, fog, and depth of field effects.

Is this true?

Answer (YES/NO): NO